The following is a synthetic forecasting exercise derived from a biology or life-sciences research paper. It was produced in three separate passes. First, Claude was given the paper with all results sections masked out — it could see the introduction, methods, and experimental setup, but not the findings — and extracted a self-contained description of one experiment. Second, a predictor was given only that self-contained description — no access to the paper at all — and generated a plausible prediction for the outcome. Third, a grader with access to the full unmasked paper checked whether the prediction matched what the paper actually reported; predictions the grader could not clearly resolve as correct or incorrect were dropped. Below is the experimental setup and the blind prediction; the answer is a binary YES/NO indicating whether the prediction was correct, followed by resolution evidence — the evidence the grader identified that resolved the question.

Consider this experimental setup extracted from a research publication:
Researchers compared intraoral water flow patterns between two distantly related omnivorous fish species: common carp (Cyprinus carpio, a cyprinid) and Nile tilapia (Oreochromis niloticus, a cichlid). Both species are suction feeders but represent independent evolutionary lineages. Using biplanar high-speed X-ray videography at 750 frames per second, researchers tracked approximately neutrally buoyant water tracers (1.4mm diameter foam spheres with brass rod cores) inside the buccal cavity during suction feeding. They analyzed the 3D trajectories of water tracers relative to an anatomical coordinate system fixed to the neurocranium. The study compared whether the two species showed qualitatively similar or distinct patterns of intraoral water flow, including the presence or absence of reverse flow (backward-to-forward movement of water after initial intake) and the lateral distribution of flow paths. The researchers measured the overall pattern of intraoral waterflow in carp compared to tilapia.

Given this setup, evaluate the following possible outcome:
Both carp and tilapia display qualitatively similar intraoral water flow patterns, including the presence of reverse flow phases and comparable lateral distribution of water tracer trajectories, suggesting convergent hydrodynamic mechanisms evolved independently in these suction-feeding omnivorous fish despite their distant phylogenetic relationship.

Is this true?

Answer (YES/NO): NO